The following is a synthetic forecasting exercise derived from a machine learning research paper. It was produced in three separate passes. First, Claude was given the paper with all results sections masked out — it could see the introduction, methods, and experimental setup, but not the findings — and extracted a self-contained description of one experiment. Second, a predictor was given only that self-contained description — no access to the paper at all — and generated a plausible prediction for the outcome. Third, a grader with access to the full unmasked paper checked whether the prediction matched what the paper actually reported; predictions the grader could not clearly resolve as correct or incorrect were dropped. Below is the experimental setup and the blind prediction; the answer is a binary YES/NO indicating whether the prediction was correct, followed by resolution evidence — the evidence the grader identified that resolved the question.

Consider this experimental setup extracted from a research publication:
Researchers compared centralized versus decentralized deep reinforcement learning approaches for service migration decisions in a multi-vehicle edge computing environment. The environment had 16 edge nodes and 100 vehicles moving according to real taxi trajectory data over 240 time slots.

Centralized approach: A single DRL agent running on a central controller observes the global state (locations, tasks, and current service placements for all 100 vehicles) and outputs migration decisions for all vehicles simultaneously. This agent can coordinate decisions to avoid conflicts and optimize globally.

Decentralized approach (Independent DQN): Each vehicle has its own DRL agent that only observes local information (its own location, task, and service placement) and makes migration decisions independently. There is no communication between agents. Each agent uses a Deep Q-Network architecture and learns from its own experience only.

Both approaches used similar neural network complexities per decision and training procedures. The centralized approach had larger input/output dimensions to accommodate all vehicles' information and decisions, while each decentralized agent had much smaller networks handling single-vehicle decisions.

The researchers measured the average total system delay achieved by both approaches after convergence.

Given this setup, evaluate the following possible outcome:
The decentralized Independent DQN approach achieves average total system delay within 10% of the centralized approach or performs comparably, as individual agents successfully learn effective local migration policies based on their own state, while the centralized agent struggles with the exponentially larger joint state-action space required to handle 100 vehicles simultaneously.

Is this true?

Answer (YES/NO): NO